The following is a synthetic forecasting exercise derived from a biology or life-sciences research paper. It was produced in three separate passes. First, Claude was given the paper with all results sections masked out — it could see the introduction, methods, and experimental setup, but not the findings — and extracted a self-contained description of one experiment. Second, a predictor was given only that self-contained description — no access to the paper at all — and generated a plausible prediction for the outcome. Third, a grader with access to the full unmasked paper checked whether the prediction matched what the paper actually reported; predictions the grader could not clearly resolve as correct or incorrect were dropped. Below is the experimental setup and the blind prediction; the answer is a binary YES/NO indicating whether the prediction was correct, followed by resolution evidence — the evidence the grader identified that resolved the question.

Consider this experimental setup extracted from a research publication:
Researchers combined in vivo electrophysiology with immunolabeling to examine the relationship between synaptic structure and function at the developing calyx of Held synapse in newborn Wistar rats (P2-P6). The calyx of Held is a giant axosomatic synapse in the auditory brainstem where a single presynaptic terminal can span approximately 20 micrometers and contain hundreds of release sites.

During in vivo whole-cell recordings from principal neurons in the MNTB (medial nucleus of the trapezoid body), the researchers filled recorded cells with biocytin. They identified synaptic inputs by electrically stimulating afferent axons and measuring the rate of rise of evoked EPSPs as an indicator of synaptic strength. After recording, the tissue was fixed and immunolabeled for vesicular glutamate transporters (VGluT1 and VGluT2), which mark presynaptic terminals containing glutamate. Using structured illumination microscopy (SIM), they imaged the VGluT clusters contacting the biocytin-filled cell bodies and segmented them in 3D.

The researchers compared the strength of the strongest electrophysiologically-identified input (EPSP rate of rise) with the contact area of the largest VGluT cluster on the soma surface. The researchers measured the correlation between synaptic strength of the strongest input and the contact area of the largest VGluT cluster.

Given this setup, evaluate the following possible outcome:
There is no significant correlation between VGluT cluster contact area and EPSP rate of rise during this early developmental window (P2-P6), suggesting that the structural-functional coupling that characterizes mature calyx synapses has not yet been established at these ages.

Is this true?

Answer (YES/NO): NO